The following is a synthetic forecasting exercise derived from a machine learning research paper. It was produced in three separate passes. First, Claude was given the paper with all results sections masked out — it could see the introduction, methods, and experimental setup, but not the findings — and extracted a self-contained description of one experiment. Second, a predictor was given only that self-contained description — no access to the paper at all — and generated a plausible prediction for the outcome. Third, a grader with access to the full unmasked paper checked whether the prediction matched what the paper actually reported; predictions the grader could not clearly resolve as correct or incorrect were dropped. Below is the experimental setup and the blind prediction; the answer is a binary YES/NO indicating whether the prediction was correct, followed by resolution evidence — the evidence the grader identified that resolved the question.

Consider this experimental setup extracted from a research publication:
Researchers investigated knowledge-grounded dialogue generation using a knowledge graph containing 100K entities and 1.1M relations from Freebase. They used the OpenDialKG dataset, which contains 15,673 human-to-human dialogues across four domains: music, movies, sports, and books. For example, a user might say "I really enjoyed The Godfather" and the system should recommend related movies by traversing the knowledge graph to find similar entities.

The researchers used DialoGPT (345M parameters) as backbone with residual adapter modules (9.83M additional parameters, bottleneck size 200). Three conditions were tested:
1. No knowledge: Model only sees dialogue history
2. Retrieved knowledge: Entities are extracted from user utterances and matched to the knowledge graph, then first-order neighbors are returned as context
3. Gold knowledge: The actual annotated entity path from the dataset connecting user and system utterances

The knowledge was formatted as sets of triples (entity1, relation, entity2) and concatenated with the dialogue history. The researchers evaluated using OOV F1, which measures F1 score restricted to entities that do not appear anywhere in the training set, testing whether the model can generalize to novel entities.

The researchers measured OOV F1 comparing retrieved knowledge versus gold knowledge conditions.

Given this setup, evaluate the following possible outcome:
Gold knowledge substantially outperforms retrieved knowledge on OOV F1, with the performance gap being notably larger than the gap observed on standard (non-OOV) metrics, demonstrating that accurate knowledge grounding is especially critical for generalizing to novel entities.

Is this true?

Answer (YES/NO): YES